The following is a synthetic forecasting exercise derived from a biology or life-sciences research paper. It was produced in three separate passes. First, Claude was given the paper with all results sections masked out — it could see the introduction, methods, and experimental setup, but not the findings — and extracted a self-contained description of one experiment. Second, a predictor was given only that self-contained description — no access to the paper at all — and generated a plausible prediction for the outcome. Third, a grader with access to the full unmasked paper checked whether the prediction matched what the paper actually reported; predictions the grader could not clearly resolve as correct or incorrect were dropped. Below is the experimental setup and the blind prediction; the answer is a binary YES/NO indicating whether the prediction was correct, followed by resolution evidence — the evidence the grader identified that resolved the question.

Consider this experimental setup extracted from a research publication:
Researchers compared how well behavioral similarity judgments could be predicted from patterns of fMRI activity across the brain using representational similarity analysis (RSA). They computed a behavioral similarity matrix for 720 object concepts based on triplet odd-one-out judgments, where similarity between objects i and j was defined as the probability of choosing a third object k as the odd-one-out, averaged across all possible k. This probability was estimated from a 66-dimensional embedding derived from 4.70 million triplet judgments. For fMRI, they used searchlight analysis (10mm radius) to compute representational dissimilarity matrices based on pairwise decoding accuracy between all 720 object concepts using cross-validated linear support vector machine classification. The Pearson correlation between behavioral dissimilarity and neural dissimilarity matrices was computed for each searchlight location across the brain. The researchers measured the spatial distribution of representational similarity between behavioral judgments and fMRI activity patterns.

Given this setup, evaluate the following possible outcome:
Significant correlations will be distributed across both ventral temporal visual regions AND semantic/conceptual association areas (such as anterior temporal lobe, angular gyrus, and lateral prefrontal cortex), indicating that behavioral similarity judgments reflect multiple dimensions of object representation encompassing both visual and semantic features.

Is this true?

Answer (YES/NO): NO